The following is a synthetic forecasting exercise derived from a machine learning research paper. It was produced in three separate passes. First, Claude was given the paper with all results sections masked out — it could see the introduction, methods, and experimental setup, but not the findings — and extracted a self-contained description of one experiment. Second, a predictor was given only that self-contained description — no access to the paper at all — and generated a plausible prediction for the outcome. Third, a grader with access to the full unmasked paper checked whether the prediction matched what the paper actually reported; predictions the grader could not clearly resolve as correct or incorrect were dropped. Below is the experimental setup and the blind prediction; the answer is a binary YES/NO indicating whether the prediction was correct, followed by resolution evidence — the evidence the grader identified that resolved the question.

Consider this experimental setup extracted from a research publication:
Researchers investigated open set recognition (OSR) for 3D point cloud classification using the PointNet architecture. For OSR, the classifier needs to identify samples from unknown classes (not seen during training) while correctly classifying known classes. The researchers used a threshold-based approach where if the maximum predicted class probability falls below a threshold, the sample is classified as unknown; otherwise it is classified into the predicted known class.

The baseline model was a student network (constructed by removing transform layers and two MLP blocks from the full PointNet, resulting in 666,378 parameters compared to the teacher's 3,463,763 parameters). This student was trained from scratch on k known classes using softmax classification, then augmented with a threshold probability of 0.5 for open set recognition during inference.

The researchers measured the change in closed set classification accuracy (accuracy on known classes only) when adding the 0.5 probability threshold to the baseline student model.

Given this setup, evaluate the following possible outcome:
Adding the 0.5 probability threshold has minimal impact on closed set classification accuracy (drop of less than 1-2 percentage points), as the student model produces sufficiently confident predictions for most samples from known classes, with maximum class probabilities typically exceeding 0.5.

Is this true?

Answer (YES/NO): NO